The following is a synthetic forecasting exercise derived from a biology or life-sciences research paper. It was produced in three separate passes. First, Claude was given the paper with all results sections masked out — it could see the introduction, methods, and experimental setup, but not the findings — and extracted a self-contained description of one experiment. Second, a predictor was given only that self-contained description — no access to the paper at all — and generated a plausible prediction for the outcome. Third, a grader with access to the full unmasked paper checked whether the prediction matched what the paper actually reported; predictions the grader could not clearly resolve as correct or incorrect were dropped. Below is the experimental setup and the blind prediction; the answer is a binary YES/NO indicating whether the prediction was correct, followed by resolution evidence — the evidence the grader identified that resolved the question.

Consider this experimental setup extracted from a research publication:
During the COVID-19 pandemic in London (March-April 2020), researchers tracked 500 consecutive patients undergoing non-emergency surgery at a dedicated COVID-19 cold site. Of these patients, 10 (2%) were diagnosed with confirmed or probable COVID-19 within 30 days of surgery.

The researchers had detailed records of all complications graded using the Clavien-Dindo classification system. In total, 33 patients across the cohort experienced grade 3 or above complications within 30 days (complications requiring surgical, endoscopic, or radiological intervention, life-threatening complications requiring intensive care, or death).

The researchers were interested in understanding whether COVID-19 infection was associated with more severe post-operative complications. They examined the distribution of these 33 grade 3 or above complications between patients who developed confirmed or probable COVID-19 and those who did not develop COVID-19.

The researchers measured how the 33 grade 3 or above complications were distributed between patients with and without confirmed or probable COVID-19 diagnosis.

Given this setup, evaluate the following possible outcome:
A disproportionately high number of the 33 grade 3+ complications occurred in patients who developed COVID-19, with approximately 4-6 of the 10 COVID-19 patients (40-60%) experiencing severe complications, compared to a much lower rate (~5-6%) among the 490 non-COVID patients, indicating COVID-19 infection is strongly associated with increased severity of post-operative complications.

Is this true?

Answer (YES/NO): NO